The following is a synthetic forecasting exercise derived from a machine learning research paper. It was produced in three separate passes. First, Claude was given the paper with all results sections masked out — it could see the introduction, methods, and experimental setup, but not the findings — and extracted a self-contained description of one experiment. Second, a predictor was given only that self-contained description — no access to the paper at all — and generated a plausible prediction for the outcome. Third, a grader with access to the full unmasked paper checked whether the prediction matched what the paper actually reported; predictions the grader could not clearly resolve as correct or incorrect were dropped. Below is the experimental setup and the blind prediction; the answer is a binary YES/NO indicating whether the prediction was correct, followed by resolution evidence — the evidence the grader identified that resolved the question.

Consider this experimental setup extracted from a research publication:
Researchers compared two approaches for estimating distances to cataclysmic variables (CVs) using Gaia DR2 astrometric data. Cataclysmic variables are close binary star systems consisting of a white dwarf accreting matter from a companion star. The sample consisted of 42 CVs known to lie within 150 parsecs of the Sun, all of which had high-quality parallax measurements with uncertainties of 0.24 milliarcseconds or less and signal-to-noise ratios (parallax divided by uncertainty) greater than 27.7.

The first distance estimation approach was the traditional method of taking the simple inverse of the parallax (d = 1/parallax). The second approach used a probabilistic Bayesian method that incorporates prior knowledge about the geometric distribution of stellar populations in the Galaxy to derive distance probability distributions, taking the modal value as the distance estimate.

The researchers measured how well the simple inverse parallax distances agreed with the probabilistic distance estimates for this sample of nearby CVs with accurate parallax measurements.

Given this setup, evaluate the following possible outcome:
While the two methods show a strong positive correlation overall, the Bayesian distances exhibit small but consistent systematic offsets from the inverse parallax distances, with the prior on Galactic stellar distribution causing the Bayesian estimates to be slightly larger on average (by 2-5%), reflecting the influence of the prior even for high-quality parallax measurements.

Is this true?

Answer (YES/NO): NO